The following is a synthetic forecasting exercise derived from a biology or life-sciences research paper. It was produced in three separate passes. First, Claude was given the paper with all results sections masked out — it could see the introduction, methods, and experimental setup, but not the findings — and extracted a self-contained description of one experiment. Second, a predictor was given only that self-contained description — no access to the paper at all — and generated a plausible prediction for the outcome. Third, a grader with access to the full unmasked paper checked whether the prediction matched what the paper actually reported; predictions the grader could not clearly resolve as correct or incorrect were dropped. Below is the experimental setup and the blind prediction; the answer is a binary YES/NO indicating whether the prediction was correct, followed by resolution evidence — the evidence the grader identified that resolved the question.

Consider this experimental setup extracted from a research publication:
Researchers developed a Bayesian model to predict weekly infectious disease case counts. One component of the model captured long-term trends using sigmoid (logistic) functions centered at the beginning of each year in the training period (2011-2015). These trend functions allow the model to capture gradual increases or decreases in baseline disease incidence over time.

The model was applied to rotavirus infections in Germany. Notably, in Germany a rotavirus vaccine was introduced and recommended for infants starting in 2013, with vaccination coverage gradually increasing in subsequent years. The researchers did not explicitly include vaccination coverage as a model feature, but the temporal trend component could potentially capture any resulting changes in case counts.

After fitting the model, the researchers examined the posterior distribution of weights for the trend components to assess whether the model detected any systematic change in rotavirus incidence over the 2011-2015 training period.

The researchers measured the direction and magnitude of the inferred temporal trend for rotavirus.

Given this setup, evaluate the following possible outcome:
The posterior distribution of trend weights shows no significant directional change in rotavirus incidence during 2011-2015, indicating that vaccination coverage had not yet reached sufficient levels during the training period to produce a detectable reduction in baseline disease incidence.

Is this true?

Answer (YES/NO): YES